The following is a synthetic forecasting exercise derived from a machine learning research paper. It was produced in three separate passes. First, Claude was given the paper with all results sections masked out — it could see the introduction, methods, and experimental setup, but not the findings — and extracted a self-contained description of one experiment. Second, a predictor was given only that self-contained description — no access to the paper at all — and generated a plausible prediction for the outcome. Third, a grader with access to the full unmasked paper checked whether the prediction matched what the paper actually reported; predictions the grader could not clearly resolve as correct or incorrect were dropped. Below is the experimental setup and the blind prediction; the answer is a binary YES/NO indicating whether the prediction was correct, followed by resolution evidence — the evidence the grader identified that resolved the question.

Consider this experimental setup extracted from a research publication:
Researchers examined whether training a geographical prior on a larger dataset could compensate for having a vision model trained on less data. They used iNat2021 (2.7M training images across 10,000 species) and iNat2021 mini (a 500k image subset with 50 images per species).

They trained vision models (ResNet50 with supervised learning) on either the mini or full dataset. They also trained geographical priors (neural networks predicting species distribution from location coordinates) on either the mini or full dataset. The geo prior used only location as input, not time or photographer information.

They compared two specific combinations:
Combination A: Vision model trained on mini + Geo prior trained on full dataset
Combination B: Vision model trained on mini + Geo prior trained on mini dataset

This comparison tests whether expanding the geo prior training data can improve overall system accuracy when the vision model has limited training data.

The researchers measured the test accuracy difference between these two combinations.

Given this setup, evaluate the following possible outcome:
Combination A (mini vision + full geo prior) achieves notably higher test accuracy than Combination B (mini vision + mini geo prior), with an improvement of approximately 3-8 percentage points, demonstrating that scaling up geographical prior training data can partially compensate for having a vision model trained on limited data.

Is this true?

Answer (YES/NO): NO